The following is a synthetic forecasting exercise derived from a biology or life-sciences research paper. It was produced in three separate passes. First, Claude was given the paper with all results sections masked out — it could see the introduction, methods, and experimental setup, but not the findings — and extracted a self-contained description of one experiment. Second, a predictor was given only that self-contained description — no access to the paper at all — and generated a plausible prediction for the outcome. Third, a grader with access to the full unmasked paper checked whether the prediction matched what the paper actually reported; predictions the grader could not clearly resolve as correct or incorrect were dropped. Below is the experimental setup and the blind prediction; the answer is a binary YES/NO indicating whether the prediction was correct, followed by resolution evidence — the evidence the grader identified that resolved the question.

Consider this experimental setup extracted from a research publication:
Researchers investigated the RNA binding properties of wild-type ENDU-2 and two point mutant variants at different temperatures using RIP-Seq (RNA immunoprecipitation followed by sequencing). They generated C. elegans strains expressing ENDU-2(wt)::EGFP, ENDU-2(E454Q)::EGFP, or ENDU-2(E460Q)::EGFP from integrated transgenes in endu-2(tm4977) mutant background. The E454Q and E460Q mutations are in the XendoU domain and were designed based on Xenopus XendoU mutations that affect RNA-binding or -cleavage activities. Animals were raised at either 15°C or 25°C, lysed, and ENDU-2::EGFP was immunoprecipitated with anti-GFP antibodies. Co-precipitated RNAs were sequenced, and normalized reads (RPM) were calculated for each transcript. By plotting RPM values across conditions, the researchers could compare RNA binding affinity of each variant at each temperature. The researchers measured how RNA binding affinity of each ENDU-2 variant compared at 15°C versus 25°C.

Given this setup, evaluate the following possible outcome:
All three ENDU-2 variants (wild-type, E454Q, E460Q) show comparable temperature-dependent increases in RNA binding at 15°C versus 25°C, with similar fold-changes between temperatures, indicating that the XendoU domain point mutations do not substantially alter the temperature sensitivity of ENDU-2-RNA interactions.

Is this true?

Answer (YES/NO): NO